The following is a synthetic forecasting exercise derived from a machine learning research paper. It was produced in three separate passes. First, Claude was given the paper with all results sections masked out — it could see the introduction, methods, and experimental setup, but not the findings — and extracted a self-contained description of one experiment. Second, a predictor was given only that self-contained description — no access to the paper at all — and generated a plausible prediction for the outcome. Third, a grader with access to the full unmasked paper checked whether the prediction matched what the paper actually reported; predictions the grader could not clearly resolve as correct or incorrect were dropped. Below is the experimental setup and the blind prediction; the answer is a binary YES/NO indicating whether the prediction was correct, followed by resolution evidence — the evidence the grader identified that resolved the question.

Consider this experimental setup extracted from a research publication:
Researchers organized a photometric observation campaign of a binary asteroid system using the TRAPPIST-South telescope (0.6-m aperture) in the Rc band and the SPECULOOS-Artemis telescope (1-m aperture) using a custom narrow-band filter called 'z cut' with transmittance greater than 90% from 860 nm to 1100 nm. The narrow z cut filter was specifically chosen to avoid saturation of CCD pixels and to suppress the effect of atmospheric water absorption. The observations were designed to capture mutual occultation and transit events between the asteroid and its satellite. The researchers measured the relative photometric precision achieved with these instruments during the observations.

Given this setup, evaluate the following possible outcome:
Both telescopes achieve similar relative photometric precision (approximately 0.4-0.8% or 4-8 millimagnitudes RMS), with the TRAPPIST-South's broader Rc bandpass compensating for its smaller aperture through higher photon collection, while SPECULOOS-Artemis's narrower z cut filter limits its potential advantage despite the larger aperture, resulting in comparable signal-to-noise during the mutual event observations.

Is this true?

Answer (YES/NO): NO